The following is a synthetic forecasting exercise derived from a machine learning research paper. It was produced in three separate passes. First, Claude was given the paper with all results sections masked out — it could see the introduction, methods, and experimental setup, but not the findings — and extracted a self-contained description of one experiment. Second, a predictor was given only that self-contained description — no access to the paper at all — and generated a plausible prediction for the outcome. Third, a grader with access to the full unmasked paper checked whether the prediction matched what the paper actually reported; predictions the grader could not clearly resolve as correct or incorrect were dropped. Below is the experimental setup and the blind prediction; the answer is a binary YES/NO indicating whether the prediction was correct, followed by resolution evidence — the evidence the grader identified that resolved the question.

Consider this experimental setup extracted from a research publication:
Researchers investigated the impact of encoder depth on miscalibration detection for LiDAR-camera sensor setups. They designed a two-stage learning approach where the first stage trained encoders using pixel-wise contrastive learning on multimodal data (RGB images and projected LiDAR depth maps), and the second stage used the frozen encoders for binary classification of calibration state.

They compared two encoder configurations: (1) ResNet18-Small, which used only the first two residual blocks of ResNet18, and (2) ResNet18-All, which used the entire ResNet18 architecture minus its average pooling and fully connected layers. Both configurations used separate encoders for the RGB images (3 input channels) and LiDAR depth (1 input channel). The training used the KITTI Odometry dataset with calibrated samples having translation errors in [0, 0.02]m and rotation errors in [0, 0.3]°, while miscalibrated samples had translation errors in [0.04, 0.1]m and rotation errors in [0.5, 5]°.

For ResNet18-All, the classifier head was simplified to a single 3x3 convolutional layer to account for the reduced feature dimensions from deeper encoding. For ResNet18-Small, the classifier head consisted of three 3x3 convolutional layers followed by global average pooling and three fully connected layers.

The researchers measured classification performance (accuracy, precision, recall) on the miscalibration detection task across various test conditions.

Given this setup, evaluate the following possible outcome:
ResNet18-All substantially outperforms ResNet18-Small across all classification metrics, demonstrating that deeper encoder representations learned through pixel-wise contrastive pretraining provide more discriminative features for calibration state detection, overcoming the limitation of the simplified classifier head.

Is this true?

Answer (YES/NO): NO